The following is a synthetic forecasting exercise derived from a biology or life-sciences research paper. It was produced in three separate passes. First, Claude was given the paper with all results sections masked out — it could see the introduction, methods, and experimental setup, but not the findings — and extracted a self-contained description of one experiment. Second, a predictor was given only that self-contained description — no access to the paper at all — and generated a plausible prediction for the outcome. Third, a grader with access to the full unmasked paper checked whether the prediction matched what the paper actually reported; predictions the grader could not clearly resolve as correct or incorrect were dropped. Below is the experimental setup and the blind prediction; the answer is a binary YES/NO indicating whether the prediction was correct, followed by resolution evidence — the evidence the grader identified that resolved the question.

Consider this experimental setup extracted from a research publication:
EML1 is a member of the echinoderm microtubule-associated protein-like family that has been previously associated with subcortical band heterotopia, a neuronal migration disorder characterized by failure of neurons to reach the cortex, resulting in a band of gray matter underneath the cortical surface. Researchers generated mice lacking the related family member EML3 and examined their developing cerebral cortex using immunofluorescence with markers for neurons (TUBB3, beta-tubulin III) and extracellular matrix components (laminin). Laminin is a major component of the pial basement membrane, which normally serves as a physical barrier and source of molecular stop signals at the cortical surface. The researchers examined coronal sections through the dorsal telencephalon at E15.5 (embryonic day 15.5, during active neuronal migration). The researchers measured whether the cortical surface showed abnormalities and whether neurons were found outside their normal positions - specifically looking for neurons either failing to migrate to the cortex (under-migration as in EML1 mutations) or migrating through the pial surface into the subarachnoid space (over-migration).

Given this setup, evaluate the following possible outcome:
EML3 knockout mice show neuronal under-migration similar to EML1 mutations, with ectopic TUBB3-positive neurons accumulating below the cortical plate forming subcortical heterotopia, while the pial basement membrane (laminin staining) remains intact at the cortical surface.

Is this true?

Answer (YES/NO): NO